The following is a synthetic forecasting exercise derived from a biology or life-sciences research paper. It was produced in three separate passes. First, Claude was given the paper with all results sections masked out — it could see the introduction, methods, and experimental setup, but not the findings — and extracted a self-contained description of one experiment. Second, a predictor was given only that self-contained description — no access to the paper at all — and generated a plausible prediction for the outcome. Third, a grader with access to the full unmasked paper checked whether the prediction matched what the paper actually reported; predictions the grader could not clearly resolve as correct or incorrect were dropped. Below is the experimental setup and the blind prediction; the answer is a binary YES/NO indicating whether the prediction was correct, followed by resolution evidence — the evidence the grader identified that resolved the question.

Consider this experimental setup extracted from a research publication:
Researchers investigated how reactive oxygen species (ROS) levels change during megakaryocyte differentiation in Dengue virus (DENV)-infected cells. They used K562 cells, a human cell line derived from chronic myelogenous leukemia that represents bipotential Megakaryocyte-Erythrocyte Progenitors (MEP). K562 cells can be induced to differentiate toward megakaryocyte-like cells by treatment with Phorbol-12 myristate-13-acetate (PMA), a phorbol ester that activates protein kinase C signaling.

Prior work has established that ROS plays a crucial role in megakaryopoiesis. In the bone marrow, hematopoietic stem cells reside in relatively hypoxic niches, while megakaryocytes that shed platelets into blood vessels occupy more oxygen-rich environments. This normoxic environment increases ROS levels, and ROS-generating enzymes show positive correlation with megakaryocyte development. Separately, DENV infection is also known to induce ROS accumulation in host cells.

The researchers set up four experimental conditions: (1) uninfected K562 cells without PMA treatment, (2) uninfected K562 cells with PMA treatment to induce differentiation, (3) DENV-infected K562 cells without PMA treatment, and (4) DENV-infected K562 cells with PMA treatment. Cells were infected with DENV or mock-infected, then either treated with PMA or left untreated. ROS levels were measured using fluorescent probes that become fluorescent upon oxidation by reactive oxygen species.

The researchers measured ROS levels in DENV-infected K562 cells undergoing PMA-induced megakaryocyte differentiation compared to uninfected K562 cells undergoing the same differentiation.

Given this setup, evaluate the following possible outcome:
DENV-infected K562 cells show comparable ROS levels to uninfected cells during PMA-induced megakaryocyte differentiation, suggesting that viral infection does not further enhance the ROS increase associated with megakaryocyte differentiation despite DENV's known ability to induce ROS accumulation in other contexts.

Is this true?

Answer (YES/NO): NO